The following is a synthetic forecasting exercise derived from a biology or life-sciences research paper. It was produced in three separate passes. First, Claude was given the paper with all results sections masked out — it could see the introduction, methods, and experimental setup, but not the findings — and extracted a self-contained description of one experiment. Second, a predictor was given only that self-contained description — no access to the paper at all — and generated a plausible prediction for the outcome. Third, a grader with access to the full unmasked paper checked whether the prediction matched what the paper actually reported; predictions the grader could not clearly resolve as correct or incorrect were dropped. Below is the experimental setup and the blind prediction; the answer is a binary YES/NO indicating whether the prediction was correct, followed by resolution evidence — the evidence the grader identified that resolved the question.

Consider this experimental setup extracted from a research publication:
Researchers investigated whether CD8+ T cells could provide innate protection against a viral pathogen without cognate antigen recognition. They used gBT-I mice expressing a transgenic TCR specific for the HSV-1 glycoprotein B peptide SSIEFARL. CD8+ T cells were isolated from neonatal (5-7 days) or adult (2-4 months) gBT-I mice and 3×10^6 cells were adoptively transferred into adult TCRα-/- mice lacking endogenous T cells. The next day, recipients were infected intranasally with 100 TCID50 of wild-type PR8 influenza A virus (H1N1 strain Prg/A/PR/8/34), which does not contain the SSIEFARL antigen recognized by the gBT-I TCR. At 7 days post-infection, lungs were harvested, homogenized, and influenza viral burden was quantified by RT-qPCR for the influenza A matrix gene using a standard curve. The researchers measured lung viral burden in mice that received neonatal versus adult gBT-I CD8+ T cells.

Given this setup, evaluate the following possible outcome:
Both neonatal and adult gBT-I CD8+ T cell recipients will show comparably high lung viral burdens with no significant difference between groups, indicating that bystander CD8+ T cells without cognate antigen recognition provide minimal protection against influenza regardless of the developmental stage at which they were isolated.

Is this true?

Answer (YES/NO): NO